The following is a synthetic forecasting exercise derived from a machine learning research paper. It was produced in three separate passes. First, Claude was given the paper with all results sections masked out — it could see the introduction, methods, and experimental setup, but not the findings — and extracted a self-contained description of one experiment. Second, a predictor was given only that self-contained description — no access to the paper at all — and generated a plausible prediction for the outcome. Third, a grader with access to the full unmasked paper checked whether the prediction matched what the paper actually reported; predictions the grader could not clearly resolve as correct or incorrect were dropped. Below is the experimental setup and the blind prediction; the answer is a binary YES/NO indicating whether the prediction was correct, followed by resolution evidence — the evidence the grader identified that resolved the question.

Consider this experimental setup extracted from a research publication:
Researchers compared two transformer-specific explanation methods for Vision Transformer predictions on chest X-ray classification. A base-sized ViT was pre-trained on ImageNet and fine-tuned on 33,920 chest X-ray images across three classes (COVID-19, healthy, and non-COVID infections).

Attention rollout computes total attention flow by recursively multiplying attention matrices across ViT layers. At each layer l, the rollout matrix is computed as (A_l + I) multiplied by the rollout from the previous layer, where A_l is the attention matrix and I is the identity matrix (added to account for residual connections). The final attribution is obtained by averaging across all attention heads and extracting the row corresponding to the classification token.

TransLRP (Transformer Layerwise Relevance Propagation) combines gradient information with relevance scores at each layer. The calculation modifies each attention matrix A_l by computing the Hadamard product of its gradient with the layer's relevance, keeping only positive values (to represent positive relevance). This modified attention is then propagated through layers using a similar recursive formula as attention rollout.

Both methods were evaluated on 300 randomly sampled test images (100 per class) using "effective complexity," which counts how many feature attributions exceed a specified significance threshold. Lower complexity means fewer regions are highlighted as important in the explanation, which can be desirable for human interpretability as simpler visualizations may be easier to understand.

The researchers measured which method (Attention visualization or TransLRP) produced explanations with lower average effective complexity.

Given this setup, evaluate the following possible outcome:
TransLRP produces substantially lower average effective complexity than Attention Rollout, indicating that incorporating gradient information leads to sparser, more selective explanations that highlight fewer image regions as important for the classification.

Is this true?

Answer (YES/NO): NO